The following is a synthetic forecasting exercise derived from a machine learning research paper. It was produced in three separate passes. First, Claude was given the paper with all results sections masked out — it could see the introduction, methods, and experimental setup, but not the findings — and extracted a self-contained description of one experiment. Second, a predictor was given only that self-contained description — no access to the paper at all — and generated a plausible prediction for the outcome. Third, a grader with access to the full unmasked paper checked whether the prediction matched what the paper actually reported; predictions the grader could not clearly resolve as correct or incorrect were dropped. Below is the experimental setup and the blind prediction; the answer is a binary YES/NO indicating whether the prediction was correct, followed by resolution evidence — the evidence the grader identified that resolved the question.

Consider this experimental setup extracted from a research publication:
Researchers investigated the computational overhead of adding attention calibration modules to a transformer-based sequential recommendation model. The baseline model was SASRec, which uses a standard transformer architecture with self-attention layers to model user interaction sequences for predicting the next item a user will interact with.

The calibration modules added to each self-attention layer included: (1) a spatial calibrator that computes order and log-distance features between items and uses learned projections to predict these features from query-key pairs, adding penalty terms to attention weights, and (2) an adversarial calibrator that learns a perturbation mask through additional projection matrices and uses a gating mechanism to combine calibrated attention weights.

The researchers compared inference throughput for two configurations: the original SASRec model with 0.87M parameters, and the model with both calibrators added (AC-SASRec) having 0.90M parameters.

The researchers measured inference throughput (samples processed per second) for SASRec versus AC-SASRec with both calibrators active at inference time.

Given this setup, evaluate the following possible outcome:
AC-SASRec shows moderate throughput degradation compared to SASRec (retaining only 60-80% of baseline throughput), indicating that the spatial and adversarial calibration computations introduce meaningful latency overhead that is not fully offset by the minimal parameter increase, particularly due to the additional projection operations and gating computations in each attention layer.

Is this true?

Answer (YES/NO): NO